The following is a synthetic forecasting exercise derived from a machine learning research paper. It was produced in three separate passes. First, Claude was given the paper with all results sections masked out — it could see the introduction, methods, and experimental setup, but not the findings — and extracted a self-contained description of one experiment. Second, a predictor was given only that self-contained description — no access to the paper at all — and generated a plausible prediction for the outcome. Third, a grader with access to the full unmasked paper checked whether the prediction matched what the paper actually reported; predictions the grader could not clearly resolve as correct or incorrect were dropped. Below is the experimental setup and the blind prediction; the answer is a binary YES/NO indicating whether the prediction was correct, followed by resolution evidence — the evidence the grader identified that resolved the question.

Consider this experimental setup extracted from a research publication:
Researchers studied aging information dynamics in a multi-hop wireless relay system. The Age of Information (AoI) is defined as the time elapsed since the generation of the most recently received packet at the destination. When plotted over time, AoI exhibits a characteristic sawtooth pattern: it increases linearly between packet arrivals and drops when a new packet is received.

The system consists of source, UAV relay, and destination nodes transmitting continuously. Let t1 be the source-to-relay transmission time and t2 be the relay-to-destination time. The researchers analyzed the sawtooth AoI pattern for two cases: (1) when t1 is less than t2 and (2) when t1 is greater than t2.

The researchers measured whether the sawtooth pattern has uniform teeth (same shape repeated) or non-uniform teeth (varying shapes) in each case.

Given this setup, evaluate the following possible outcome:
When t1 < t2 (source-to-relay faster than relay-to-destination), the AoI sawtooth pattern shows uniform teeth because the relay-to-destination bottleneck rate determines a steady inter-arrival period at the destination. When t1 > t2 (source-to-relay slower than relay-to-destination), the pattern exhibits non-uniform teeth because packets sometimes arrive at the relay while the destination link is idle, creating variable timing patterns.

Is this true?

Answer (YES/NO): NO